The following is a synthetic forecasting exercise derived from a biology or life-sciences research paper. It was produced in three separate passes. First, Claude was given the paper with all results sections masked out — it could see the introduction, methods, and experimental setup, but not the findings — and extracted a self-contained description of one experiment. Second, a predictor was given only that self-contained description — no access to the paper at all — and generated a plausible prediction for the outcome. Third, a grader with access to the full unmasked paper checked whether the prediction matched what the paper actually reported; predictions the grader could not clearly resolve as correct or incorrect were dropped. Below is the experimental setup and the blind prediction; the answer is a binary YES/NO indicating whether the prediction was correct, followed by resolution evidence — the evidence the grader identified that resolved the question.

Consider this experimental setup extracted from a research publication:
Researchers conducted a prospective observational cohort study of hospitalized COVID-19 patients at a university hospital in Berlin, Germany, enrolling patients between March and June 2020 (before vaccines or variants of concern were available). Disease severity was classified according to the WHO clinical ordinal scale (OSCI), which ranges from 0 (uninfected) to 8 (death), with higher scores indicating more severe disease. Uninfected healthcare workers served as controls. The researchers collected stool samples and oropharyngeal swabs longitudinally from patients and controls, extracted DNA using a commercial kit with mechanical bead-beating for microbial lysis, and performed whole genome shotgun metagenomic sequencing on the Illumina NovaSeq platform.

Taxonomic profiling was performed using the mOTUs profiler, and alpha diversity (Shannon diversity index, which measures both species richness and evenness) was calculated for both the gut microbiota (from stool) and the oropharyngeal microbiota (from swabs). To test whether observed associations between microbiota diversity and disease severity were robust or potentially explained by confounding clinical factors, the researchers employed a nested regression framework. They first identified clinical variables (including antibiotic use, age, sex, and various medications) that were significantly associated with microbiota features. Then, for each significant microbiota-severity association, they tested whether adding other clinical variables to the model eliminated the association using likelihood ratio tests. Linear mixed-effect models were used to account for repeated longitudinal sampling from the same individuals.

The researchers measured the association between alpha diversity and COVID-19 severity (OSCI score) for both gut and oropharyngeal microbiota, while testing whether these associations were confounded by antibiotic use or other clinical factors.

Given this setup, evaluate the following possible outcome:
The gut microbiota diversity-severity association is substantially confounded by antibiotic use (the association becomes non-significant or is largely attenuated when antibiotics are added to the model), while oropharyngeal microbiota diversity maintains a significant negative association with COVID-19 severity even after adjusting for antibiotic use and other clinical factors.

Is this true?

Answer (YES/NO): NO